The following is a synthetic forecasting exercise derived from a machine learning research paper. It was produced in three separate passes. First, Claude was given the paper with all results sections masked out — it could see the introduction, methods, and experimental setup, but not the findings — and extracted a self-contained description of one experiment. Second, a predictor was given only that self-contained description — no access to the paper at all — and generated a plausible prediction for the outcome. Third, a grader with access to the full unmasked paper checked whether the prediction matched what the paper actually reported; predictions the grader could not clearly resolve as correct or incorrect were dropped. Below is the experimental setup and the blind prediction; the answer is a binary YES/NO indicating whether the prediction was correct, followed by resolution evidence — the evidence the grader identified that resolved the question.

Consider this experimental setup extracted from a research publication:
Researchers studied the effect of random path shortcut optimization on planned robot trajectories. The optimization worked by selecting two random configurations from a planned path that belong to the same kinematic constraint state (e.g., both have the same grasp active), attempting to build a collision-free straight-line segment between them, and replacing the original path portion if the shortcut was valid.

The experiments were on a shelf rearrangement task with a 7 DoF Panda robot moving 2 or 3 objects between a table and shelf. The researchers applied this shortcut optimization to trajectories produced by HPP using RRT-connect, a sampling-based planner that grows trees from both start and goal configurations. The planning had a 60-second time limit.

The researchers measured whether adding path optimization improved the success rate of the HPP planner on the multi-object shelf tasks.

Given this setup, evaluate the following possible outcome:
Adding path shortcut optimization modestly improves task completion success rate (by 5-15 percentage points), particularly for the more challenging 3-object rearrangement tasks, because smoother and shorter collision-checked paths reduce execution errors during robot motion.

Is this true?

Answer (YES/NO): NO